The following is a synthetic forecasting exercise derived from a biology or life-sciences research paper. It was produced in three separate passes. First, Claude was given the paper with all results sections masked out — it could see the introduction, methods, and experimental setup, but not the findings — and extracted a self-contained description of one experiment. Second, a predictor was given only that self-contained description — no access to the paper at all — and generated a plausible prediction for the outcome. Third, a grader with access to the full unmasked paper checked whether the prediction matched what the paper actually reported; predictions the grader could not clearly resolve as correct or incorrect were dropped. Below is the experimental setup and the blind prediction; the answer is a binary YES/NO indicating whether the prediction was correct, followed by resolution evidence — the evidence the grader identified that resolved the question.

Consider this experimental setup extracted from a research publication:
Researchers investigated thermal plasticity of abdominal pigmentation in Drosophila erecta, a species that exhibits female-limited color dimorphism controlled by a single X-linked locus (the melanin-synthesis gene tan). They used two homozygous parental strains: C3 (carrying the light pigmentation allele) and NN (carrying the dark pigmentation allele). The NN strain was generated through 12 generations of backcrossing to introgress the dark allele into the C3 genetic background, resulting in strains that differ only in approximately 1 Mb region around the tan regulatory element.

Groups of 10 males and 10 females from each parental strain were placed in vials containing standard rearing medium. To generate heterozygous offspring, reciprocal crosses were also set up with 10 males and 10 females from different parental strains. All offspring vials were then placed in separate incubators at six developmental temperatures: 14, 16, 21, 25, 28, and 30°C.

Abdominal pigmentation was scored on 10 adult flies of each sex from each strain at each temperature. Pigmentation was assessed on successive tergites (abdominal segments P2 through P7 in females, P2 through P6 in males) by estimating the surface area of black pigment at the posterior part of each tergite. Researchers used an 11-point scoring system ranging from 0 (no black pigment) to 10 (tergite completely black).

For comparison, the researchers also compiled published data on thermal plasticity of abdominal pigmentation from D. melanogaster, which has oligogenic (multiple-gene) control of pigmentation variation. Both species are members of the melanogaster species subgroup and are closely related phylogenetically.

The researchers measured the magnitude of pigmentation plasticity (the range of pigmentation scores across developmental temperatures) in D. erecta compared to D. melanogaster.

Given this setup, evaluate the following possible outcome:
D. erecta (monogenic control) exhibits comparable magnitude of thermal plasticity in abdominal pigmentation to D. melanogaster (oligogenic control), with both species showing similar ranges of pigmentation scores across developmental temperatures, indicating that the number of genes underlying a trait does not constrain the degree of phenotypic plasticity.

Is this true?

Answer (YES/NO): NO